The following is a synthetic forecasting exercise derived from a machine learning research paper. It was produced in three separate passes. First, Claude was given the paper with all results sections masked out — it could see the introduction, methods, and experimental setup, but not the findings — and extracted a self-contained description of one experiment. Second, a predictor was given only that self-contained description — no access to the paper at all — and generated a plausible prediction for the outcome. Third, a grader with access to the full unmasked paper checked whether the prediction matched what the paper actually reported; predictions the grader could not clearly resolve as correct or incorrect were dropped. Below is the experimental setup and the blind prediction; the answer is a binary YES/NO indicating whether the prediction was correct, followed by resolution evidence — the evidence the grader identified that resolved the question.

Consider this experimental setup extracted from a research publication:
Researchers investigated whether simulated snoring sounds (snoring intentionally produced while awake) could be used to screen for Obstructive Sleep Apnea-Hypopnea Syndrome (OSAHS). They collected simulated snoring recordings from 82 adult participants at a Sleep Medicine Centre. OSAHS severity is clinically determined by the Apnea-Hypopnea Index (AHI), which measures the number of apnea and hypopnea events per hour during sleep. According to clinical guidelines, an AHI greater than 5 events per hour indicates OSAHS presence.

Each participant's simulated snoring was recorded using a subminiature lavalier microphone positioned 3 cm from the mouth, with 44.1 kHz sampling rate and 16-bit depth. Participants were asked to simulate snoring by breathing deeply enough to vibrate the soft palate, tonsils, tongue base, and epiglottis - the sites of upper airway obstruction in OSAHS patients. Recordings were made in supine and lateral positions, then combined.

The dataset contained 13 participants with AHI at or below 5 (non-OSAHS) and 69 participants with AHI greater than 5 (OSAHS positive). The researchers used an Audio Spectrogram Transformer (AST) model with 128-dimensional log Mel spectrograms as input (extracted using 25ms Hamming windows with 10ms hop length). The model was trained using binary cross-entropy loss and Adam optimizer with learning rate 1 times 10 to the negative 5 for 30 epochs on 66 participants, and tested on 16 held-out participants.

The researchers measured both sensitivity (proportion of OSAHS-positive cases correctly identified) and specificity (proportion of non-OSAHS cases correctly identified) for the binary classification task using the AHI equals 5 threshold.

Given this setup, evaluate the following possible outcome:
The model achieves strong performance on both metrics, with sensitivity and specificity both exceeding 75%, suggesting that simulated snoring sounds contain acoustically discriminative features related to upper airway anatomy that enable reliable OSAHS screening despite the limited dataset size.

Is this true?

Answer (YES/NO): NO